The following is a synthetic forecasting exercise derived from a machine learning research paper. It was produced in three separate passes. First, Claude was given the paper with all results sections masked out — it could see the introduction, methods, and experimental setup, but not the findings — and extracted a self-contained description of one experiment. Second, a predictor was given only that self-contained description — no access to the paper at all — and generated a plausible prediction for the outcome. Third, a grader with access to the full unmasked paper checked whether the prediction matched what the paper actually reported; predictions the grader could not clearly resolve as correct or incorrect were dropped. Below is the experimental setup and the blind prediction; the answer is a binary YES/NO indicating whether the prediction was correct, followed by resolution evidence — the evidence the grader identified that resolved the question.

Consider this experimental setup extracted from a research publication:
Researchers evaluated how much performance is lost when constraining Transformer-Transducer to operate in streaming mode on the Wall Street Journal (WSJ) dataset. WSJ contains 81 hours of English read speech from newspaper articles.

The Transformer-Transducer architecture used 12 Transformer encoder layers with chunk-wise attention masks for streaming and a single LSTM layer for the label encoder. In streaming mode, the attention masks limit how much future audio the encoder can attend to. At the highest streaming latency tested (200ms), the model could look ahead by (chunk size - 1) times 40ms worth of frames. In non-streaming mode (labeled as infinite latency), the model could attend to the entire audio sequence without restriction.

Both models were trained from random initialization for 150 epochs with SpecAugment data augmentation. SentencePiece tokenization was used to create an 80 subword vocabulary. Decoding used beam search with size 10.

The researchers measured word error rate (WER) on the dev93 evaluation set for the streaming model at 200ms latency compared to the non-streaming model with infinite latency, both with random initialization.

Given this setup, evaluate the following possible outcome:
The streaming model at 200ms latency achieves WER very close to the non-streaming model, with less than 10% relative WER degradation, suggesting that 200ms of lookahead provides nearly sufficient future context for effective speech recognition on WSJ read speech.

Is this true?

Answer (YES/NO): YES